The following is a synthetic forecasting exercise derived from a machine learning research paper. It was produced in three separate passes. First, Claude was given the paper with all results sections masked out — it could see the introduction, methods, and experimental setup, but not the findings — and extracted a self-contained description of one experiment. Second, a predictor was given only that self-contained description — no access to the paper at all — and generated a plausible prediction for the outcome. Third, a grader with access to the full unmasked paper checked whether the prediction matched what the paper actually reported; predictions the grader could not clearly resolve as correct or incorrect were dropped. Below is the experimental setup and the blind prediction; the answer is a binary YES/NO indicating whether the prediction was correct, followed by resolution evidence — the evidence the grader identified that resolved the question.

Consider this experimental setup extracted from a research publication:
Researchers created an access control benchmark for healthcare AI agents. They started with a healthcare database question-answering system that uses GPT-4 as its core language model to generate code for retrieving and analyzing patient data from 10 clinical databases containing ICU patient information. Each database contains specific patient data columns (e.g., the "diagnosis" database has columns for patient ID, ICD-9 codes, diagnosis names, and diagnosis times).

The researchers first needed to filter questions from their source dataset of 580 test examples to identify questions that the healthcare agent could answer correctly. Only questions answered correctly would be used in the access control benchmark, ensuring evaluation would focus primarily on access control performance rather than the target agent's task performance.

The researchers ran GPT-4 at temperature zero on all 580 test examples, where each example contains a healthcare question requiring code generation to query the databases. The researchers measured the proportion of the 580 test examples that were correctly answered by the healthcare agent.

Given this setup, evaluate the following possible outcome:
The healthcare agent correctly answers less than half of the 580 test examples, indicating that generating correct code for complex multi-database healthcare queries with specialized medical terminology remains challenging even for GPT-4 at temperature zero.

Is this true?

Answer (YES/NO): YES